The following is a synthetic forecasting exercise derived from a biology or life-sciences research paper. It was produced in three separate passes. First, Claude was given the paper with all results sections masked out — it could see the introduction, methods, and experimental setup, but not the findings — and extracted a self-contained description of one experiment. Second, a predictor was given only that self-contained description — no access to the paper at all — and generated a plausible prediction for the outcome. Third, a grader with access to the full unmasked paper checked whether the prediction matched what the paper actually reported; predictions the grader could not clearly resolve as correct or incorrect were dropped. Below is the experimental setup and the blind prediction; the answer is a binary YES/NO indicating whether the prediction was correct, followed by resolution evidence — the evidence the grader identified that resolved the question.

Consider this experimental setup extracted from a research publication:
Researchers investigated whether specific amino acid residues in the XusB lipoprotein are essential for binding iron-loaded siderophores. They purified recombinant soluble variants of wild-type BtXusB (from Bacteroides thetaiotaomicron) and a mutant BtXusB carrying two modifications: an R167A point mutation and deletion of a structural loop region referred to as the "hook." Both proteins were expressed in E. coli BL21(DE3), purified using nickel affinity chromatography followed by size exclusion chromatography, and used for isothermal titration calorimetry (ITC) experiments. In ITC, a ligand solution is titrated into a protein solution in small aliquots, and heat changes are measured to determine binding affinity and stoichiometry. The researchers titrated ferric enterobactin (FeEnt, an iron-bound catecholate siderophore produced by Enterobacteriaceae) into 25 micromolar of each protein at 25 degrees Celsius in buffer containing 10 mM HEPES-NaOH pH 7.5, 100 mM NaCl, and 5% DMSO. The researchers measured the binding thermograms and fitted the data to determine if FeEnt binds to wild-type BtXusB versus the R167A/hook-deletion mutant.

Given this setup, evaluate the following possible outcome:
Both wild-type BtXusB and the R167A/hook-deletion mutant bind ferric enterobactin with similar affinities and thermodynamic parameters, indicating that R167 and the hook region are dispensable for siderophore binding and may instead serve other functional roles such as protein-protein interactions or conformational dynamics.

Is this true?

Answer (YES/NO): NO